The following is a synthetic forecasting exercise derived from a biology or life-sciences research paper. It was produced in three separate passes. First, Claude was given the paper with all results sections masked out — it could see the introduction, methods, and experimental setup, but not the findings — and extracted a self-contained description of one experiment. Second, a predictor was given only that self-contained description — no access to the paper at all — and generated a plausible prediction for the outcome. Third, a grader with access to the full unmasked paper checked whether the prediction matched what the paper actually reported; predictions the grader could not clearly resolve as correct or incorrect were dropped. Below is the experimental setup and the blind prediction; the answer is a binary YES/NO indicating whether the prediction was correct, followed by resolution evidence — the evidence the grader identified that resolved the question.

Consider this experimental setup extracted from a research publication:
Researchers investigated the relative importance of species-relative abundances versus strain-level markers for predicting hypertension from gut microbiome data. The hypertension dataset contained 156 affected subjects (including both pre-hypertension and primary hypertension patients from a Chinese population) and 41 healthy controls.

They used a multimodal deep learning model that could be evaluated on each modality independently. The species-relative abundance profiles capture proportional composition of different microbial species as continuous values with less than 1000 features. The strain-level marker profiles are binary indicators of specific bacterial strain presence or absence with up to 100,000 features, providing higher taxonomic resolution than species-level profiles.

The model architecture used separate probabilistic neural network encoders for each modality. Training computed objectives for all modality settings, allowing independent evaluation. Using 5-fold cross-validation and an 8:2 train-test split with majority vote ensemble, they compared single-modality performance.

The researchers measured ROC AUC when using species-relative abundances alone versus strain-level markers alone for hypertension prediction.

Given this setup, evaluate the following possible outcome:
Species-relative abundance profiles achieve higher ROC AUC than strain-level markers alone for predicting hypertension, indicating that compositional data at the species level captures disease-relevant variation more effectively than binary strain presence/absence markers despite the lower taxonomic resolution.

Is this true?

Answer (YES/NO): NO